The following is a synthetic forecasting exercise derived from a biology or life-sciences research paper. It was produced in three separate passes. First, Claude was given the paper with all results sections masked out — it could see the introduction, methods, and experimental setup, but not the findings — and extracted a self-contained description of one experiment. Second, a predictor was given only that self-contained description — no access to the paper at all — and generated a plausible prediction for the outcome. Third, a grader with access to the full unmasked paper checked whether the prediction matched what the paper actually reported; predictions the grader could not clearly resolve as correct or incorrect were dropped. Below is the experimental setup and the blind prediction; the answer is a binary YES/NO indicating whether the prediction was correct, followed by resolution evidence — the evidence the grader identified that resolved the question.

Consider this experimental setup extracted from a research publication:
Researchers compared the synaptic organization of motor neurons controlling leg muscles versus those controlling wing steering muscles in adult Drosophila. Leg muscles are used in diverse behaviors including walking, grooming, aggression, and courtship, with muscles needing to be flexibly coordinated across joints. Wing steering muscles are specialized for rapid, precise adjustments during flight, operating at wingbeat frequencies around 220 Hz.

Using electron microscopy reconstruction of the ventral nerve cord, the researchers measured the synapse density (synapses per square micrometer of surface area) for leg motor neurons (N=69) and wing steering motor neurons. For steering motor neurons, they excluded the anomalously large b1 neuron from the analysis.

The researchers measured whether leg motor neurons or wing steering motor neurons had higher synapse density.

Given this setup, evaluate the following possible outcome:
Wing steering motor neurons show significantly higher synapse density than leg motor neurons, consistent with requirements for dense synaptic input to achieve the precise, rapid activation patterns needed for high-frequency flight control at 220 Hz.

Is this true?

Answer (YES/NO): NO